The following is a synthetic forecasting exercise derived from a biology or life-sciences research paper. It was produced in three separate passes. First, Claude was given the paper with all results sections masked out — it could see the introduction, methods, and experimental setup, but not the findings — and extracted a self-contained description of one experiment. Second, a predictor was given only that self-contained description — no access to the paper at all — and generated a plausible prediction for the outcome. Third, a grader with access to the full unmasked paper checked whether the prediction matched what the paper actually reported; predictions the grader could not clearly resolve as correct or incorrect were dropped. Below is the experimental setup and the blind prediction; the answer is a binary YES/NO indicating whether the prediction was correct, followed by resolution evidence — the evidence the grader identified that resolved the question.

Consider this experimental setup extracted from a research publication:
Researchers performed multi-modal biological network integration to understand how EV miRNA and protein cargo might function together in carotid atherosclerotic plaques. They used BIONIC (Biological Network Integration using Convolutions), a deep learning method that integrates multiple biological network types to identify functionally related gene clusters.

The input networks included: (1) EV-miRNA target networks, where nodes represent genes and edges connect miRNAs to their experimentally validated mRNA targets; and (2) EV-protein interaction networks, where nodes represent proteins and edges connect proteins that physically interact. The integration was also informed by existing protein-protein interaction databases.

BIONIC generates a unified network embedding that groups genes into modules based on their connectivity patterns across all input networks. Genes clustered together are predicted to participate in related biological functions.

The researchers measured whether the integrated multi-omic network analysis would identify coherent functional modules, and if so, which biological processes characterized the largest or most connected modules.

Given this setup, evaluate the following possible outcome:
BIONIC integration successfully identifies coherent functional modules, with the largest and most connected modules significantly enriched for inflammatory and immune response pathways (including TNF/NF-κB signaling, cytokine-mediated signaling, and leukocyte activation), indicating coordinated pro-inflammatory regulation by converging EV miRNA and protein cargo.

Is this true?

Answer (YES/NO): NO